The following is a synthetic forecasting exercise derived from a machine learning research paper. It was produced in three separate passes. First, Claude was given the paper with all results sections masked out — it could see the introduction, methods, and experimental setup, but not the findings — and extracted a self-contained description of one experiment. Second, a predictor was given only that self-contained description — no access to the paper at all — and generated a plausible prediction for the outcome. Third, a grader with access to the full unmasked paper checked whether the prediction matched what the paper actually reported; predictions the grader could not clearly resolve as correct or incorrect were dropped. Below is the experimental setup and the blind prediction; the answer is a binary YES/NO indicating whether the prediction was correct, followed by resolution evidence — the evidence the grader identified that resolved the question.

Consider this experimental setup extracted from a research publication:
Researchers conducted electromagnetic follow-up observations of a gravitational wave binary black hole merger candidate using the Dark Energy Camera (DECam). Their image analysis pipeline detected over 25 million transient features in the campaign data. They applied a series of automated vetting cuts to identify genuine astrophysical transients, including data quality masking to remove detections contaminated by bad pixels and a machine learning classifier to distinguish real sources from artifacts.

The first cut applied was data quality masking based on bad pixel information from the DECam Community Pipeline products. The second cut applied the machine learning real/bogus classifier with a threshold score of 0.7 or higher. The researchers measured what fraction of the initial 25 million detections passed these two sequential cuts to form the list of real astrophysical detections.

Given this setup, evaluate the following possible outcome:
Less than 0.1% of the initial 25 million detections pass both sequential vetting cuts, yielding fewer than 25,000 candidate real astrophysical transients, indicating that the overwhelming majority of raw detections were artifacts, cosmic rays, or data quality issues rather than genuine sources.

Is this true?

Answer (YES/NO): NO